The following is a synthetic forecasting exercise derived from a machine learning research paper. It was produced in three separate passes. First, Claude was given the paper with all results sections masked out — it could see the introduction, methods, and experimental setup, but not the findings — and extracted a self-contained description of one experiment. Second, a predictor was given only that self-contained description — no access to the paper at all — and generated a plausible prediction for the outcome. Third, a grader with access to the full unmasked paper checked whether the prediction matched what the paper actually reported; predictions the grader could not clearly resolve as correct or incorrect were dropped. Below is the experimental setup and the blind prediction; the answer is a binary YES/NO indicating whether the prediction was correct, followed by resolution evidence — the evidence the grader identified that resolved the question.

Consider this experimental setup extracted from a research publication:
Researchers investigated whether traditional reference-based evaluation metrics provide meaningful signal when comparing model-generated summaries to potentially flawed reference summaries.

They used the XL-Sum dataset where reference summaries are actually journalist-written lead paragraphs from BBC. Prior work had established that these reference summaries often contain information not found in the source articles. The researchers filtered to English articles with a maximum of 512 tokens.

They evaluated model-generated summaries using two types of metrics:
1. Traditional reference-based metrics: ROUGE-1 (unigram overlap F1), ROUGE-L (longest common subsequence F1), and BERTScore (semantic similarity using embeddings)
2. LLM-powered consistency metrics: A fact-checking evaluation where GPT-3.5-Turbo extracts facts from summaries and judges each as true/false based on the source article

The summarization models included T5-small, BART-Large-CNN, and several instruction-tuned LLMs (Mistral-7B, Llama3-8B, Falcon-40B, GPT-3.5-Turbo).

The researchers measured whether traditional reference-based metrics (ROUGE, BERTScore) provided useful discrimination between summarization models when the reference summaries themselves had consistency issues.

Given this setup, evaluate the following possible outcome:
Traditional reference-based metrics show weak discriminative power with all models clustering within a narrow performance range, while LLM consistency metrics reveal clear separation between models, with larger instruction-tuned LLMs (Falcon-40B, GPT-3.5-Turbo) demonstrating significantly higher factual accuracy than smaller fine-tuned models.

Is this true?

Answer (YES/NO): NO